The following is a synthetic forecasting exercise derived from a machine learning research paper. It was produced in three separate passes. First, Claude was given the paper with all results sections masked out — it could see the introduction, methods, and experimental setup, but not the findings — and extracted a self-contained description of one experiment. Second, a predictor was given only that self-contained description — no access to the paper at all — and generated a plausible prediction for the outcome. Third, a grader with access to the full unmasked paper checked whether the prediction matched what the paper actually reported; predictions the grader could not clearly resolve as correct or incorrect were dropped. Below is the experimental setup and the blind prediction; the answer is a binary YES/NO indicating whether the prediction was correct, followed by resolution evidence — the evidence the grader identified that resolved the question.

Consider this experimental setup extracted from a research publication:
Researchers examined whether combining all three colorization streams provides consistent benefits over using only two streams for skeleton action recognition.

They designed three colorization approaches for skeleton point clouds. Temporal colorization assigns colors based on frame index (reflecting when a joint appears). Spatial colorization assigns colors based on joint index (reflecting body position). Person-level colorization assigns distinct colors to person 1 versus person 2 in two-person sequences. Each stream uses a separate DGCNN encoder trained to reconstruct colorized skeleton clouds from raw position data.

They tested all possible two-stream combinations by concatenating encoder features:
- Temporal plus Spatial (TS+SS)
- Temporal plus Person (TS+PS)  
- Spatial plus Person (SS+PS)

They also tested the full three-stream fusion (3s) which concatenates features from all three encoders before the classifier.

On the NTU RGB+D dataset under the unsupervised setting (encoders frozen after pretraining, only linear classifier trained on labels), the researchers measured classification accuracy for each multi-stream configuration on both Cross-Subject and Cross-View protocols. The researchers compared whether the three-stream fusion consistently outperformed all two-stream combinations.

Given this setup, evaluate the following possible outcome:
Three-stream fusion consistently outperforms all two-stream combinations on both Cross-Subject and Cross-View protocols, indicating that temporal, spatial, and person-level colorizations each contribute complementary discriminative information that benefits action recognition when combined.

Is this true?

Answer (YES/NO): YES